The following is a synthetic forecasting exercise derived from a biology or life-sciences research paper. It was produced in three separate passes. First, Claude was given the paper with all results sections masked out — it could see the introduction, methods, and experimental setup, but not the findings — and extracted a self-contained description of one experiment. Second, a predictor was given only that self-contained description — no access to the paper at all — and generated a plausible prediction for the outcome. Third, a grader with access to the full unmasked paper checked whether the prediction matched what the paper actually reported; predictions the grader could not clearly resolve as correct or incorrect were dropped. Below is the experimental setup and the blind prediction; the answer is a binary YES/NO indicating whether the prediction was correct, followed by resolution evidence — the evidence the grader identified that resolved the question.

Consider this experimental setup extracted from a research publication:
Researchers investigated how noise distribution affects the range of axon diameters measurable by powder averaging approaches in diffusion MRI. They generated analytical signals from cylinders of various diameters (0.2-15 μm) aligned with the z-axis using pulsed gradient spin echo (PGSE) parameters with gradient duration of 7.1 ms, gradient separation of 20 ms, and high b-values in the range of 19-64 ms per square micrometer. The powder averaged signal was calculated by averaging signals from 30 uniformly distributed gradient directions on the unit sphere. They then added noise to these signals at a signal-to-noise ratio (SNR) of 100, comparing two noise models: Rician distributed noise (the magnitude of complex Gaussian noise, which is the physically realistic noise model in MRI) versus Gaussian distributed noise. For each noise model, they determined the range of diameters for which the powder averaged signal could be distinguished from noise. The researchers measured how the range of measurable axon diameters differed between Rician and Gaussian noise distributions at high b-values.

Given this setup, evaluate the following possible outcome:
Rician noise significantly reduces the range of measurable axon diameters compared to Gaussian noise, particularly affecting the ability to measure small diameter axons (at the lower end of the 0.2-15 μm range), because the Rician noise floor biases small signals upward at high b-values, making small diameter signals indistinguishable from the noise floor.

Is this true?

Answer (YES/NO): NO